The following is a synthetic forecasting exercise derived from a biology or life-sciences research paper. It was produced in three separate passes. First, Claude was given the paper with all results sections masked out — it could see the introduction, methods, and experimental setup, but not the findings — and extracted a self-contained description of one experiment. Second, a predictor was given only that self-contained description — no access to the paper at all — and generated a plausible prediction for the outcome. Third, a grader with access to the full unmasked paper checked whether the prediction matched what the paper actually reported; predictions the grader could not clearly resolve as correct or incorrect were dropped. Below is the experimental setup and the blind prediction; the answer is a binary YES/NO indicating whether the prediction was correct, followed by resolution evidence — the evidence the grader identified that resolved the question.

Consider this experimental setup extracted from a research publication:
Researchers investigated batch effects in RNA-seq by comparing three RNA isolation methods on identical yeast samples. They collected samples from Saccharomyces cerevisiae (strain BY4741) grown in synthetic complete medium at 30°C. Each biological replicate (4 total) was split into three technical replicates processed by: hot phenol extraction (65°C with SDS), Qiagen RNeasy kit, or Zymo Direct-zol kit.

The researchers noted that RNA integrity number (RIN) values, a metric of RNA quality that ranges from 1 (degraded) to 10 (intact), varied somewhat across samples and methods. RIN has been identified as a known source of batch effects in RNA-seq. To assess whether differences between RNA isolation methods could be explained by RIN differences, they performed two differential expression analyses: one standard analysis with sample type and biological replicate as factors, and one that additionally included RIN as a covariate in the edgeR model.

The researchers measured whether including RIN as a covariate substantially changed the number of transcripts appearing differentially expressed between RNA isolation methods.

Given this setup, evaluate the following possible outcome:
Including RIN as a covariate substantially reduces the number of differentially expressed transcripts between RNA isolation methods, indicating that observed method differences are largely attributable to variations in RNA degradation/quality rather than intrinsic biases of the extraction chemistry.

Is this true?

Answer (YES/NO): NO